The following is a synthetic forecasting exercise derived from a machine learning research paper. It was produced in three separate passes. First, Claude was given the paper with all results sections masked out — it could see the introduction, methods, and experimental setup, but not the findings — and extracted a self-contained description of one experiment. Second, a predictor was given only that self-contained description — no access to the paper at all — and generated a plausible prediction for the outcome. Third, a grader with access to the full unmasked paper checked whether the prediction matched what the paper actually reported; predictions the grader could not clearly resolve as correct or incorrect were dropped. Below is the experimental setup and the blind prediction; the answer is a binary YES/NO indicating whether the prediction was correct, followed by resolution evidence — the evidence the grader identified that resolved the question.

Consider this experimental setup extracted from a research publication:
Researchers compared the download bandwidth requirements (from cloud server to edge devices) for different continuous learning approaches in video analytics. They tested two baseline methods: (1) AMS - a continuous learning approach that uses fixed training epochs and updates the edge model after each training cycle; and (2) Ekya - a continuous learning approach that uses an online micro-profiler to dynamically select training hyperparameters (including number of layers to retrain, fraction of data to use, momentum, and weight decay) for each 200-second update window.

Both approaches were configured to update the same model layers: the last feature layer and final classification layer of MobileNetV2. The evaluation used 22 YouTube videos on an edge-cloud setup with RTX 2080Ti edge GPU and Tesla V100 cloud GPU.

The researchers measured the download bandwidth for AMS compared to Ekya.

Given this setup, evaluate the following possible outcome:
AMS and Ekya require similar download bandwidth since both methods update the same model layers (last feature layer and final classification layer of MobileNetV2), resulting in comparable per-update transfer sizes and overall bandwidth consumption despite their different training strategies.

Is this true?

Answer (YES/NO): YES